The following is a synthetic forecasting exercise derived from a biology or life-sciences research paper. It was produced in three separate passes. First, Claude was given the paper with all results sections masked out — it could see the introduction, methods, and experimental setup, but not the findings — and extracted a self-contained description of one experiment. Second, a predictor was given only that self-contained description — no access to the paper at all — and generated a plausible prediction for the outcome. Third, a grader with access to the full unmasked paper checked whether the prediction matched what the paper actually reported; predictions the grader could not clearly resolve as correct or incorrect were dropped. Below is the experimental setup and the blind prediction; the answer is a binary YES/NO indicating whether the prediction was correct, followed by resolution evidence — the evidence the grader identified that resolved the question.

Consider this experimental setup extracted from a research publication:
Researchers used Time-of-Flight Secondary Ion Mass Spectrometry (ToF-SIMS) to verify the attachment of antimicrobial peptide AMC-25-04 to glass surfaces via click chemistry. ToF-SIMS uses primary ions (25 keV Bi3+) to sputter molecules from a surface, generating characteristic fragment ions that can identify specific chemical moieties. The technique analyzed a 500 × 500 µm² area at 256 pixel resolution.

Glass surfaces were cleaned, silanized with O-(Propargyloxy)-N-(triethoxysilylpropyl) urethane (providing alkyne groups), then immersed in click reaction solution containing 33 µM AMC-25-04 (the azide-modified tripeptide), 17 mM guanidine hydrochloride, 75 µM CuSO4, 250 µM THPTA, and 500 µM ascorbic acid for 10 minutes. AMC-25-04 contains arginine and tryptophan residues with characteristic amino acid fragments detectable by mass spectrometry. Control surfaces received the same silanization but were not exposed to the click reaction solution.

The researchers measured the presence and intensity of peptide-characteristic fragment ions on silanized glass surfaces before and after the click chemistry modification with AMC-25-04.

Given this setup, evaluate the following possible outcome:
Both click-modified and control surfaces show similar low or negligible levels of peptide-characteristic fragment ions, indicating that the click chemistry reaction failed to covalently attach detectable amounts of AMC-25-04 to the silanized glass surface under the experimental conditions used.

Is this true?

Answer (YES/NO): NO